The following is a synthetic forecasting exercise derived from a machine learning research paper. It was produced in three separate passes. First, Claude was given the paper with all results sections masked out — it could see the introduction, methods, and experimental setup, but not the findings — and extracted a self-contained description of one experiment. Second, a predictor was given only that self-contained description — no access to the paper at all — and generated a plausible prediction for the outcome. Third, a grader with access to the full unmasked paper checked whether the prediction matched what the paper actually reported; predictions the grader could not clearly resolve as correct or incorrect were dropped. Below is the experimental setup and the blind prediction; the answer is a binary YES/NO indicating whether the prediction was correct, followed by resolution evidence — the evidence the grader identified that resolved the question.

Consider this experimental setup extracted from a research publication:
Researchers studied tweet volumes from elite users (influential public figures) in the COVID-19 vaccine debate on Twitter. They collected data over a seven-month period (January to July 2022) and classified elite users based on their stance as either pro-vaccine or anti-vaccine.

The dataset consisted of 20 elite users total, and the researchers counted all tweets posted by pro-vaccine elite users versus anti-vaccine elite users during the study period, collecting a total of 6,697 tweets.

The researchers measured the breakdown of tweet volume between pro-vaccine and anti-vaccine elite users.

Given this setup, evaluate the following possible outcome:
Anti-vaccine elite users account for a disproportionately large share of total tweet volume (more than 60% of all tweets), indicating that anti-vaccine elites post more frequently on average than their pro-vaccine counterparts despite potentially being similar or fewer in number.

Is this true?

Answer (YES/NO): YES